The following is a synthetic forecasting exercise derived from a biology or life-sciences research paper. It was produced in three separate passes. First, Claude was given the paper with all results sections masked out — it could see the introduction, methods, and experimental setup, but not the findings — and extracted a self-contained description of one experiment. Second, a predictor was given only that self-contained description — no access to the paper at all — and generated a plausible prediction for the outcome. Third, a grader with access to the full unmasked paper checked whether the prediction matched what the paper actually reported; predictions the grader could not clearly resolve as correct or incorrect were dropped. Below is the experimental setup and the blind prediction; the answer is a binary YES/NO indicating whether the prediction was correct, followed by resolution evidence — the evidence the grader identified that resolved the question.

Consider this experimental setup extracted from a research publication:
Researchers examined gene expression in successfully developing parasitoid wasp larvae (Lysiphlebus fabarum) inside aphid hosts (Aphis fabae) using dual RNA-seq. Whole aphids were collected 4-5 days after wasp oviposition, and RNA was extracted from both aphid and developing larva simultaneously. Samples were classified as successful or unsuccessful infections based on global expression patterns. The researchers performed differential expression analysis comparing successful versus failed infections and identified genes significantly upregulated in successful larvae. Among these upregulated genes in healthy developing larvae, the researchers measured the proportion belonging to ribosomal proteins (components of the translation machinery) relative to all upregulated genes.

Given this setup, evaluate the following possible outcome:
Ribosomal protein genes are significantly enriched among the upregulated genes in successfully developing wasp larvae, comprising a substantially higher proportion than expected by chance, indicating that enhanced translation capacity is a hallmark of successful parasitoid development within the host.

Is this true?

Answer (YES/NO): YES